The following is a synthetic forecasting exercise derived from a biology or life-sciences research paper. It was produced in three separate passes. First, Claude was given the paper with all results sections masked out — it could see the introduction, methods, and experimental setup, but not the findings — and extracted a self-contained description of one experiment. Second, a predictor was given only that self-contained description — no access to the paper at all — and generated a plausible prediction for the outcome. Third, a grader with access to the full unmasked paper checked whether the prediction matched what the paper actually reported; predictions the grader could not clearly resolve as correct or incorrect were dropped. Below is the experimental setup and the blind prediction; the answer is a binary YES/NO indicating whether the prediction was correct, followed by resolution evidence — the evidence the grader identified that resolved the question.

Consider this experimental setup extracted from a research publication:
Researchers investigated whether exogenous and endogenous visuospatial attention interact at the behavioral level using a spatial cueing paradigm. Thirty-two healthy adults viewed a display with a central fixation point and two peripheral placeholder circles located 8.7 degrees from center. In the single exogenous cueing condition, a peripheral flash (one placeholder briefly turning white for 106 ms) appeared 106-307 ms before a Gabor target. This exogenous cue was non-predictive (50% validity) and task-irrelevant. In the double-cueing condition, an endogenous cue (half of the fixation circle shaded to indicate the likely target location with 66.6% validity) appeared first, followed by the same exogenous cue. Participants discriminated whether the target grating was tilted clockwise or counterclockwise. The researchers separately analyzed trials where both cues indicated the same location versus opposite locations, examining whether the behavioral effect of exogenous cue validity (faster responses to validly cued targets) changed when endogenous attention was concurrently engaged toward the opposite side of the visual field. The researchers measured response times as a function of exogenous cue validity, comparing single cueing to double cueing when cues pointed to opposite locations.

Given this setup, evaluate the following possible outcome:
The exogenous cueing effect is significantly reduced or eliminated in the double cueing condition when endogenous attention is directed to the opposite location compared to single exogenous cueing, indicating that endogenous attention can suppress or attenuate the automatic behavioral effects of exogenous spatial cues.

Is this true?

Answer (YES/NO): YES